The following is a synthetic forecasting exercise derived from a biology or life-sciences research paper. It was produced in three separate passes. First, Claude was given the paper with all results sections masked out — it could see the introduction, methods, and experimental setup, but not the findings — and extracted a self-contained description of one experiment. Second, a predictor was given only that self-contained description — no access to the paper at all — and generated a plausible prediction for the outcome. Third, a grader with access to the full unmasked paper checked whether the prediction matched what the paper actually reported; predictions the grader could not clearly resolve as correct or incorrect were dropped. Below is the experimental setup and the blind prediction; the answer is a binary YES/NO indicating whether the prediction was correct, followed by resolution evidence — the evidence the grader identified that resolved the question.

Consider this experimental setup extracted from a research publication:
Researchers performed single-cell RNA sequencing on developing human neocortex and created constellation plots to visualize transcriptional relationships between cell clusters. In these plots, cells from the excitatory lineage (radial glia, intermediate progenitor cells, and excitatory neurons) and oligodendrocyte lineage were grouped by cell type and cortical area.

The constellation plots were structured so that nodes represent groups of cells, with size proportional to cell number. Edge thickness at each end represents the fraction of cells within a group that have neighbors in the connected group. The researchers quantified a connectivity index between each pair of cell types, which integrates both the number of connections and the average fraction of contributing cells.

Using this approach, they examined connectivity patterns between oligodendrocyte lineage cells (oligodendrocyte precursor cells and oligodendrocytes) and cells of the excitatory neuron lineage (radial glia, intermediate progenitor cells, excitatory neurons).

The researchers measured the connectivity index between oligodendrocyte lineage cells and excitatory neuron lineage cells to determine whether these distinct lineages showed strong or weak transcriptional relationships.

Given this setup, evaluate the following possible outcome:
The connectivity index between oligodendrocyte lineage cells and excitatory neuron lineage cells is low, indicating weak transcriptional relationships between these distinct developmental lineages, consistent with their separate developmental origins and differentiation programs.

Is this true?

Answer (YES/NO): YES